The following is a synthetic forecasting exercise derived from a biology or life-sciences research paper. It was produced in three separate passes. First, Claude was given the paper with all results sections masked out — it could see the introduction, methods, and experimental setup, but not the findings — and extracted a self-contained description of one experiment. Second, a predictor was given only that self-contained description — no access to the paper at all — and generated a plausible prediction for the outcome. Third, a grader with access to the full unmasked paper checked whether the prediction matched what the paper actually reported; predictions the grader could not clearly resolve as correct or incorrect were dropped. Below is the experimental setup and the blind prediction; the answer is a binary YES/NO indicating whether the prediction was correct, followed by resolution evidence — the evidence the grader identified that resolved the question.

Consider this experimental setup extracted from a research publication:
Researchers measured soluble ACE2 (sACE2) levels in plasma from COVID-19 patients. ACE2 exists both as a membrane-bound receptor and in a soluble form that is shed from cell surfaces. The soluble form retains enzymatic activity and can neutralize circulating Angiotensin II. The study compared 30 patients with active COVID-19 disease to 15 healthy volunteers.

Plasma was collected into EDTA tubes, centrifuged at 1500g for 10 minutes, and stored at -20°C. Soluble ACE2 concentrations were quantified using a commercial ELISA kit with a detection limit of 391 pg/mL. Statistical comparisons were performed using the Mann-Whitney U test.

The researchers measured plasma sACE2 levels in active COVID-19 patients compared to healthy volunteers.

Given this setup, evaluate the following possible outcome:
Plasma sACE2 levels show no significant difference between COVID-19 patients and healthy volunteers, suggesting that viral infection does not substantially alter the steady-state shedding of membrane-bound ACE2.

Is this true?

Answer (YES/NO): NO